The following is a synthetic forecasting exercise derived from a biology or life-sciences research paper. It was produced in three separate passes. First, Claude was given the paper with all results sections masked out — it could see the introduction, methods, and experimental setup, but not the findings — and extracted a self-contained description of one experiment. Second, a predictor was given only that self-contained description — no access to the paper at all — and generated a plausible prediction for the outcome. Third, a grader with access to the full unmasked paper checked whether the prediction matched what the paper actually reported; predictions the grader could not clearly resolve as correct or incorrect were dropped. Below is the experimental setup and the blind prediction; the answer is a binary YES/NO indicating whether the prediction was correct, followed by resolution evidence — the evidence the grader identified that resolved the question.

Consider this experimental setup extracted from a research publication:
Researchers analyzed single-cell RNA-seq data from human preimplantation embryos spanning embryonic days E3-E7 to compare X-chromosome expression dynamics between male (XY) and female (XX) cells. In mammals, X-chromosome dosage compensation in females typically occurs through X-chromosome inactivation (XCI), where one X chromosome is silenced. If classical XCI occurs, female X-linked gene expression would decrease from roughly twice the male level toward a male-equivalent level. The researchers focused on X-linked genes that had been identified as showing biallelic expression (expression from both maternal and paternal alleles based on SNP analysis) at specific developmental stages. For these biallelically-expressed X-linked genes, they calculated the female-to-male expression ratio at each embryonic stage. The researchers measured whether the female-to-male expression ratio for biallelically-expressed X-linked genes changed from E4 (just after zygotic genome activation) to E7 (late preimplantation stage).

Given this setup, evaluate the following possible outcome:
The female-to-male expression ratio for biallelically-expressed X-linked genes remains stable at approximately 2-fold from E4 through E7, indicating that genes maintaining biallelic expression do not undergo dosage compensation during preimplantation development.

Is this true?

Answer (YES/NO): NO